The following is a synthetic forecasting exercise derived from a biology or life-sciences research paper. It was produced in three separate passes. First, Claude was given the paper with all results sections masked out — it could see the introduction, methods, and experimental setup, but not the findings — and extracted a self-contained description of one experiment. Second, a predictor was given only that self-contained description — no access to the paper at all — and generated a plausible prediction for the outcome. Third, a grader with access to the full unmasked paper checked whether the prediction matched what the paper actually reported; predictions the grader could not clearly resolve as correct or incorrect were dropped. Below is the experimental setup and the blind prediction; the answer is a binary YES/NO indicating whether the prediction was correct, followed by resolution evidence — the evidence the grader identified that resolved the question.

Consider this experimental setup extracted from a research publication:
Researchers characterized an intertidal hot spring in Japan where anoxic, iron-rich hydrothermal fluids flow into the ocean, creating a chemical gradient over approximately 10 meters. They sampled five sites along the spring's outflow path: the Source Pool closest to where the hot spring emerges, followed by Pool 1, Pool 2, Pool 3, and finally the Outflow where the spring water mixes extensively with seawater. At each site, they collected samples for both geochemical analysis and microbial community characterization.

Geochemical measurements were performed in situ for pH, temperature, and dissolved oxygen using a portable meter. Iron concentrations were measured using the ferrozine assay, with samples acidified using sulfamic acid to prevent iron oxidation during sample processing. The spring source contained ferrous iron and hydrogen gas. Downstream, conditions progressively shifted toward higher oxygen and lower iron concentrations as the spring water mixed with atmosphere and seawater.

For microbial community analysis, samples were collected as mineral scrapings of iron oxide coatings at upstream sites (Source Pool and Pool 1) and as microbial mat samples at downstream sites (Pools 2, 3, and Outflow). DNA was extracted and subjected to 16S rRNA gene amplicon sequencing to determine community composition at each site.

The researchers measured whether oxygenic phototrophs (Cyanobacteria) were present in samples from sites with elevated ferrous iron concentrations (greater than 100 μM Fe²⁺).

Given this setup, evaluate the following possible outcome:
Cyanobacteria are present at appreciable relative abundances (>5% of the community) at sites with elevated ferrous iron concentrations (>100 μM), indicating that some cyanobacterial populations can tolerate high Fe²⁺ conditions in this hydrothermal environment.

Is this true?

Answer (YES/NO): YES